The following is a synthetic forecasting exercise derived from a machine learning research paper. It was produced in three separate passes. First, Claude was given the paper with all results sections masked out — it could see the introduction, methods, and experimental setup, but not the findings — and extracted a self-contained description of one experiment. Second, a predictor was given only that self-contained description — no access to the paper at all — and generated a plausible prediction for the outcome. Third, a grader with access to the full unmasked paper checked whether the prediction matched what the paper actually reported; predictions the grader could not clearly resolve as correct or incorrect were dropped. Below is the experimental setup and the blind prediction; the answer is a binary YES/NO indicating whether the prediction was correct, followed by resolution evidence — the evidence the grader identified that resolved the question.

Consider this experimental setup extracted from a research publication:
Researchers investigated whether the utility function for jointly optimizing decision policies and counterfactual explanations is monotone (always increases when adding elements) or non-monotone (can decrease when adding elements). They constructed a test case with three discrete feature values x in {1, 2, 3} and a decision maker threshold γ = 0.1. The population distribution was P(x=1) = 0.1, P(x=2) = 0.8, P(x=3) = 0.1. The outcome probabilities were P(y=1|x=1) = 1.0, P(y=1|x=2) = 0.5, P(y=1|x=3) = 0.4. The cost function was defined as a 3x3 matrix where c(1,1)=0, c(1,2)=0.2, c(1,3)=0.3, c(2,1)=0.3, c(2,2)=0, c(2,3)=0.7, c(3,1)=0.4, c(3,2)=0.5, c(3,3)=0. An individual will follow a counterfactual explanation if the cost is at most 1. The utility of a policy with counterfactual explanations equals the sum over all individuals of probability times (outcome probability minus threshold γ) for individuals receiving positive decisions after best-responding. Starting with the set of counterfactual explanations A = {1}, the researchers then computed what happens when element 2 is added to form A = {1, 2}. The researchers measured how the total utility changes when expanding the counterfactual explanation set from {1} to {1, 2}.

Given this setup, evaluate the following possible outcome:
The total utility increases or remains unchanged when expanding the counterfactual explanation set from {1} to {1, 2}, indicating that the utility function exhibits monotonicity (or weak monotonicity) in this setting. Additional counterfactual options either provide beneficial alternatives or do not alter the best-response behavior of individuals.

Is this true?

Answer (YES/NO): NO